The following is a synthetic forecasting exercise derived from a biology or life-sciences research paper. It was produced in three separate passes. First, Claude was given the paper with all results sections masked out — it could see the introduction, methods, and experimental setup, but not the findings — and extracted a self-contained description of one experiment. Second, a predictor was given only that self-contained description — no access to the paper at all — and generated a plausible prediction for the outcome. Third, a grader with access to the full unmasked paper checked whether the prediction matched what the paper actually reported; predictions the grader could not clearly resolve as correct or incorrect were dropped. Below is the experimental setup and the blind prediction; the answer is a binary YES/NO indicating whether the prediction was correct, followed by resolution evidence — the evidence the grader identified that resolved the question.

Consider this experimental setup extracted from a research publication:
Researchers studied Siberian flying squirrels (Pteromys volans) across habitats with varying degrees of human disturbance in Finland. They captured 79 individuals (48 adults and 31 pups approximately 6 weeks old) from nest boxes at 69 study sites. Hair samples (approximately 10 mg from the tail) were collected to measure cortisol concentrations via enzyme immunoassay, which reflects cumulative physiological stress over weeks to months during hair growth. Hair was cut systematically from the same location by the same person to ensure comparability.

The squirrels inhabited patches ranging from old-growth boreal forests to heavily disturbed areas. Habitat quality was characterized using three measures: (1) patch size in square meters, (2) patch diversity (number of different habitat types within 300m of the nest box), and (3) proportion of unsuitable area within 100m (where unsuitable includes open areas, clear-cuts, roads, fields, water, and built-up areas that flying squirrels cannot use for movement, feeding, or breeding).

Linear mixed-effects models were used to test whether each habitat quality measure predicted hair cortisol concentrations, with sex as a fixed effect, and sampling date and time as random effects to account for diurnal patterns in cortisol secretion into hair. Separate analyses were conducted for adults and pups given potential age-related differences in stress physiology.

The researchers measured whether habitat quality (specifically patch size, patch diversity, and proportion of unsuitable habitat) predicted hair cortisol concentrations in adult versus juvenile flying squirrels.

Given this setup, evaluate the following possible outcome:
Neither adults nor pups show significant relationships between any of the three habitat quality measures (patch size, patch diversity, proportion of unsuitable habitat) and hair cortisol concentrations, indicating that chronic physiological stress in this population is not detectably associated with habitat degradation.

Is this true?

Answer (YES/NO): NO